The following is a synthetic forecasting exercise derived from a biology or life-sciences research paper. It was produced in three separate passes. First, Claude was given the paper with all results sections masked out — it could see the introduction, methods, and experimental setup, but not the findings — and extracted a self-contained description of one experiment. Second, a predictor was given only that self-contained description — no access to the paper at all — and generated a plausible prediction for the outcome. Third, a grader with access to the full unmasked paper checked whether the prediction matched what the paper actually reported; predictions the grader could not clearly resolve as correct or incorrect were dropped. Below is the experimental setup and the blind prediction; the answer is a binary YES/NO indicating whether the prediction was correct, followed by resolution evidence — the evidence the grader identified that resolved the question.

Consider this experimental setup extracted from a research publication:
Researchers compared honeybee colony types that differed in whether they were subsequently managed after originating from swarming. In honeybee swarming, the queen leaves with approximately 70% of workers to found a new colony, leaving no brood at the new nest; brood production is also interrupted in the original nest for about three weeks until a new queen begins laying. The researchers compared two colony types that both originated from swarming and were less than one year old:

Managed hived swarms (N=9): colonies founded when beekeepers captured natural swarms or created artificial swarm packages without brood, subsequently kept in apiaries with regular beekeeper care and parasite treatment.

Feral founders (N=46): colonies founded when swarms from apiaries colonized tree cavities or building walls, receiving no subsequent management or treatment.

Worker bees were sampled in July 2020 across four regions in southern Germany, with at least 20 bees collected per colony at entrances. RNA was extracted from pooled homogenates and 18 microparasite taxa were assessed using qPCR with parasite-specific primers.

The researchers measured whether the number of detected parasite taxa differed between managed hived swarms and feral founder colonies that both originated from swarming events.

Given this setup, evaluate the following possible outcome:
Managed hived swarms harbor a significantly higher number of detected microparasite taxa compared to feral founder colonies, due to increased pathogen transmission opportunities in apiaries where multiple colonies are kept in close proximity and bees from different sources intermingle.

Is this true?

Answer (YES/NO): YES